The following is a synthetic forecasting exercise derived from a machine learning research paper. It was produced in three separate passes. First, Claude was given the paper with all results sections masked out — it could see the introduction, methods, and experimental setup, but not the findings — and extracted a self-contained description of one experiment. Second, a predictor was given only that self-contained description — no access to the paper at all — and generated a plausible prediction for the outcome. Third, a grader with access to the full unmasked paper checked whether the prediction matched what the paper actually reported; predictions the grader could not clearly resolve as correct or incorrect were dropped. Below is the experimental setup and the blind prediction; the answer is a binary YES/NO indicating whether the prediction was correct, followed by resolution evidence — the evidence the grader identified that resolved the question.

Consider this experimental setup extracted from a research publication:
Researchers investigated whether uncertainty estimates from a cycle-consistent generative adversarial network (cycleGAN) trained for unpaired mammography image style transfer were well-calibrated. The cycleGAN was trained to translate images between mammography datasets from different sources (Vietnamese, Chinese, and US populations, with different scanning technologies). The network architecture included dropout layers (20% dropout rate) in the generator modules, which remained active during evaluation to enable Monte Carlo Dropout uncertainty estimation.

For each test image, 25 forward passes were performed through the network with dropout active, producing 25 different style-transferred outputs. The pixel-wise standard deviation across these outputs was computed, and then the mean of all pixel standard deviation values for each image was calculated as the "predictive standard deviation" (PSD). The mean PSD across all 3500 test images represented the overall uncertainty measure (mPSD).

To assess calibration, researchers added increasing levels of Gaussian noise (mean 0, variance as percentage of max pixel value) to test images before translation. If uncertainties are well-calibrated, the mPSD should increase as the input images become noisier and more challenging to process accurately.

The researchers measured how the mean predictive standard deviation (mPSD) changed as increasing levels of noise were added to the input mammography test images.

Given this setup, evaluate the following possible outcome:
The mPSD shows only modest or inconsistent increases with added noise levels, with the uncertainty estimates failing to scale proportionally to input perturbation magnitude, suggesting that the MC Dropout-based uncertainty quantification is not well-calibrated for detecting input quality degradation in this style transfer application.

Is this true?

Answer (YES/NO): NO